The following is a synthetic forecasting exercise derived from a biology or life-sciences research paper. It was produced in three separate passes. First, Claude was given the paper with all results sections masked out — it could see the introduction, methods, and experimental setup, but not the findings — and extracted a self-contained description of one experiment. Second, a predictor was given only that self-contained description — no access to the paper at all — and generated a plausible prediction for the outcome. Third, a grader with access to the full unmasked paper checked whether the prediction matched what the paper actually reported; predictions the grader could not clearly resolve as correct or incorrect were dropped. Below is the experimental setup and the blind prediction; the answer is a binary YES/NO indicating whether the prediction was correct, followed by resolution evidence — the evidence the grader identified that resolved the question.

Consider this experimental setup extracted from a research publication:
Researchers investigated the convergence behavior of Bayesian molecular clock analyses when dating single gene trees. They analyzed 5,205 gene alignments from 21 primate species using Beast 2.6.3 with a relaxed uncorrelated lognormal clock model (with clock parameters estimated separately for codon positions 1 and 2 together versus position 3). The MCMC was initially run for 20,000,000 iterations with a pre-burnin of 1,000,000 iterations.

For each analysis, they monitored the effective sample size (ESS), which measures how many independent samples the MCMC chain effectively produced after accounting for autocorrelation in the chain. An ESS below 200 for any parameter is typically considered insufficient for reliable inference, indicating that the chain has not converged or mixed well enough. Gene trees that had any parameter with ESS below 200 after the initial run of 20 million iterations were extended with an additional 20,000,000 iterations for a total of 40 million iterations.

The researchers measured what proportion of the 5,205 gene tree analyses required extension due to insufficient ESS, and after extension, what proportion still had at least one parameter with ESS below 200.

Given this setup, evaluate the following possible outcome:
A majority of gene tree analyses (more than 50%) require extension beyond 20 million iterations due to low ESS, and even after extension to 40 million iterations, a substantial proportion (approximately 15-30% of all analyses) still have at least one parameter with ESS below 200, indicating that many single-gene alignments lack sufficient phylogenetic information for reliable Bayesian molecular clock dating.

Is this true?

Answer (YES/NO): NO